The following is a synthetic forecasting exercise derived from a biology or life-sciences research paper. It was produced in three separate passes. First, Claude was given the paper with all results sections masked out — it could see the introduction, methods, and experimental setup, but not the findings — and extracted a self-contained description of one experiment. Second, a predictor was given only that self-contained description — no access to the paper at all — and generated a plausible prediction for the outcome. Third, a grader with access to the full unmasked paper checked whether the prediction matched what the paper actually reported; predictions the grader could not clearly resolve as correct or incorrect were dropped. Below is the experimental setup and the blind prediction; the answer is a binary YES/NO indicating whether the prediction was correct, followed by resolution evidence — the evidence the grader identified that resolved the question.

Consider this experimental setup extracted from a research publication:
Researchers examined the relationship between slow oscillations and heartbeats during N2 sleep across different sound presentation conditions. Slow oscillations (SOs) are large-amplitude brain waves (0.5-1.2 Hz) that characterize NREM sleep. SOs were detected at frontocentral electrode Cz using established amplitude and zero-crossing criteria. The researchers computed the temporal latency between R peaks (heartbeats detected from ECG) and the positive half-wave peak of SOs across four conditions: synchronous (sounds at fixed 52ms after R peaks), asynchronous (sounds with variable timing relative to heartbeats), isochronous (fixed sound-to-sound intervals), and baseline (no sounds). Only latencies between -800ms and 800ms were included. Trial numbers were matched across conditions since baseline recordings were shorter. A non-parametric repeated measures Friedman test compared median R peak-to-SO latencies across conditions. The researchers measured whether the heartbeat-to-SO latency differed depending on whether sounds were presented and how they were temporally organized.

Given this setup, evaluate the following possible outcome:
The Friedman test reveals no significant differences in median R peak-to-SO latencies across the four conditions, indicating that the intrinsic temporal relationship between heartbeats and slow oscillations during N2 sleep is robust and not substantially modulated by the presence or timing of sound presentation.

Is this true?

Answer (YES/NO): YES